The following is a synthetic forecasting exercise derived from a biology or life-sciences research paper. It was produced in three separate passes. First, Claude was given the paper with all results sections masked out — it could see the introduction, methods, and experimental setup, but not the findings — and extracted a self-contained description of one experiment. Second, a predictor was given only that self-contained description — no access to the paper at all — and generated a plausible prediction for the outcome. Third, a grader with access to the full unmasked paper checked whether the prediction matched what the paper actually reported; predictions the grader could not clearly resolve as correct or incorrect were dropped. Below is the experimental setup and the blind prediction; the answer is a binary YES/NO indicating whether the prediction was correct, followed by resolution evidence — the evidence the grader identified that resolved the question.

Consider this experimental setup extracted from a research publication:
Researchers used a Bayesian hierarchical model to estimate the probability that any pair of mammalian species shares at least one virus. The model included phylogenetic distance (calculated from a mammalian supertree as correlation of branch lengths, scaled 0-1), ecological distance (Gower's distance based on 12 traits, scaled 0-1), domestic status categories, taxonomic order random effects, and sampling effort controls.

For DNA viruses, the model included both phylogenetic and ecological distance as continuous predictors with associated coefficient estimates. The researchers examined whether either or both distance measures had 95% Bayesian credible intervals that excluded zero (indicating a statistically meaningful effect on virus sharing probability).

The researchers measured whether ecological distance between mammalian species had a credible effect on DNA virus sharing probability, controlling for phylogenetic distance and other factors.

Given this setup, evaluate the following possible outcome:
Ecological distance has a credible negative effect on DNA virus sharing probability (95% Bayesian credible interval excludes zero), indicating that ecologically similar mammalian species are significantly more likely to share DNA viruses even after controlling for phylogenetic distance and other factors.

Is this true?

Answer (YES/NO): NO